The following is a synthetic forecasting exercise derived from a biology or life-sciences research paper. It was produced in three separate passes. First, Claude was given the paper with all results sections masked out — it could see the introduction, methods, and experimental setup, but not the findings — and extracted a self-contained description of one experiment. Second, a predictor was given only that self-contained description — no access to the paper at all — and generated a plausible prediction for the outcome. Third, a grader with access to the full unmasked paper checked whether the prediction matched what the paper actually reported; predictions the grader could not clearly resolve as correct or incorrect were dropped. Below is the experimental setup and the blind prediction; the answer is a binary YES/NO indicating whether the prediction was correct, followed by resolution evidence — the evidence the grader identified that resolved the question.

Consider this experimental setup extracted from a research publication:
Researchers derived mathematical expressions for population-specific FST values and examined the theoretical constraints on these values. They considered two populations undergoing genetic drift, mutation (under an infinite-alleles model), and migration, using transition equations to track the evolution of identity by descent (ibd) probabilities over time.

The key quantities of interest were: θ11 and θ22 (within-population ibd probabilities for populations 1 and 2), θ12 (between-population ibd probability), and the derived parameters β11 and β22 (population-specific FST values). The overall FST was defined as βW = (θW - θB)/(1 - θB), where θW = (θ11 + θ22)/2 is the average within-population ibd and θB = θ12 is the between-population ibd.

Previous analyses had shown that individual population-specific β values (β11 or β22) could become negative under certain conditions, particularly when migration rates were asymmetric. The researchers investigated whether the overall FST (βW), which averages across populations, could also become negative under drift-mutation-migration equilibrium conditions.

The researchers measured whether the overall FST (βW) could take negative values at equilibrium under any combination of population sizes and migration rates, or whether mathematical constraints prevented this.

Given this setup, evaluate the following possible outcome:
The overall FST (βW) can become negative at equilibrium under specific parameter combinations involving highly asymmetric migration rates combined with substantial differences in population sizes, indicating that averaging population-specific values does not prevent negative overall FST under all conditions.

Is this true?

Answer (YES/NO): NO